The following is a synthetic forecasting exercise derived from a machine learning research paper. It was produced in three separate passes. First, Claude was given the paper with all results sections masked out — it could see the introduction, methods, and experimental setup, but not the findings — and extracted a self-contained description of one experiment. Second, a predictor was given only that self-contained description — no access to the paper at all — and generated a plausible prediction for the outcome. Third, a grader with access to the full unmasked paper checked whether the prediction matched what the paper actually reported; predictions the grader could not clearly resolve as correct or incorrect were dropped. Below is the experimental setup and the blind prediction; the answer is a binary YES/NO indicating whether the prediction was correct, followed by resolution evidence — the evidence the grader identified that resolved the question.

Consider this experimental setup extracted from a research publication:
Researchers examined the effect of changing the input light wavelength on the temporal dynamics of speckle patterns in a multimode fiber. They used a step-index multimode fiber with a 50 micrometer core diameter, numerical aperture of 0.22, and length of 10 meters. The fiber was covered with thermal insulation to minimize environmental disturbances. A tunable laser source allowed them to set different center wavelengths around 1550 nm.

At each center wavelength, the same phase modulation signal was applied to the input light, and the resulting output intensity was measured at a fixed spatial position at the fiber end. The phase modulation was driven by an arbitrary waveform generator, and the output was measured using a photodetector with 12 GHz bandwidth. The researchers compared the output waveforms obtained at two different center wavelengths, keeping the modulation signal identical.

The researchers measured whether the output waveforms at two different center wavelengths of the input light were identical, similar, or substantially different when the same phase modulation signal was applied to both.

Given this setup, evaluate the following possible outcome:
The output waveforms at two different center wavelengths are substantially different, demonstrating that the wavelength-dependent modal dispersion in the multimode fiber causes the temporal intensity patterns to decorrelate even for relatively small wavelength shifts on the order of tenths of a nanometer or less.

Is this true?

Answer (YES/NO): YES